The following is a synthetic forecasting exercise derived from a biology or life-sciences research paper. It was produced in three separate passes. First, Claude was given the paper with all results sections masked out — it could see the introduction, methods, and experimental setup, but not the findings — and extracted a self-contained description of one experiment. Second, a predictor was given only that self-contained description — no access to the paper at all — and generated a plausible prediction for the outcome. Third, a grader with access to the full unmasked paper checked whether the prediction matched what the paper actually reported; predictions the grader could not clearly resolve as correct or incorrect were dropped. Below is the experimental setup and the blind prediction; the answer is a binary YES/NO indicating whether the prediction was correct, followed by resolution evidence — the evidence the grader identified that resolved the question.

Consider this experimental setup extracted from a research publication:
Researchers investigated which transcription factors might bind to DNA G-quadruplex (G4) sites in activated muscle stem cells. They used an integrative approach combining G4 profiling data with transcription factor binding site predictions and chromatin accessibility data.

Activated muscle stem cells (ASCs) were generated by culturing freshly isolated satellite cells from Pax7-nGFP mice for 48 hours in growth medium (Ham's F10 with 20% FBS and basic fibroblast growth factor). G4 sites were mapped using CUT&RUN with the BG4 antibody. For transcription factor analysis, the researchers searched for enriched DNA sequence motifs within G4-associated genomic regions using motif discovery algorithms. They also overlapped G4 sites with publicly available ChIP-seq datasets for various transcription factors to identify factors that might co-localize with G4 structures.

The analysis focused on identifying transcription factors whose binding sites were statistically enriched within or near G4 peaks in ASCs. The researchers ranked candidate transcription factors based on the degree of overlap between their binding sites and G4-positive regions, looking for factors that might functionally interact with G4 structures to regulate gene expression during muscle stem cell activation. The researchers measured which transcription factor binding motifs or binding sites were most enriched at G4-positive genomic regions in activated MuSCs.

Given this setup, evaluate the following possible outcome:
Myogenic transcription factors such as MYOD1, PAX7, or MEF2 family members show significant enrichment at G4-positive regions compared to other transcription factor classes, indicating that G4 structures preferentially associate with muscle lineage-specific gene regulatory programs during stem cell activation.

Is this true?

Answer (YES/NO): NO